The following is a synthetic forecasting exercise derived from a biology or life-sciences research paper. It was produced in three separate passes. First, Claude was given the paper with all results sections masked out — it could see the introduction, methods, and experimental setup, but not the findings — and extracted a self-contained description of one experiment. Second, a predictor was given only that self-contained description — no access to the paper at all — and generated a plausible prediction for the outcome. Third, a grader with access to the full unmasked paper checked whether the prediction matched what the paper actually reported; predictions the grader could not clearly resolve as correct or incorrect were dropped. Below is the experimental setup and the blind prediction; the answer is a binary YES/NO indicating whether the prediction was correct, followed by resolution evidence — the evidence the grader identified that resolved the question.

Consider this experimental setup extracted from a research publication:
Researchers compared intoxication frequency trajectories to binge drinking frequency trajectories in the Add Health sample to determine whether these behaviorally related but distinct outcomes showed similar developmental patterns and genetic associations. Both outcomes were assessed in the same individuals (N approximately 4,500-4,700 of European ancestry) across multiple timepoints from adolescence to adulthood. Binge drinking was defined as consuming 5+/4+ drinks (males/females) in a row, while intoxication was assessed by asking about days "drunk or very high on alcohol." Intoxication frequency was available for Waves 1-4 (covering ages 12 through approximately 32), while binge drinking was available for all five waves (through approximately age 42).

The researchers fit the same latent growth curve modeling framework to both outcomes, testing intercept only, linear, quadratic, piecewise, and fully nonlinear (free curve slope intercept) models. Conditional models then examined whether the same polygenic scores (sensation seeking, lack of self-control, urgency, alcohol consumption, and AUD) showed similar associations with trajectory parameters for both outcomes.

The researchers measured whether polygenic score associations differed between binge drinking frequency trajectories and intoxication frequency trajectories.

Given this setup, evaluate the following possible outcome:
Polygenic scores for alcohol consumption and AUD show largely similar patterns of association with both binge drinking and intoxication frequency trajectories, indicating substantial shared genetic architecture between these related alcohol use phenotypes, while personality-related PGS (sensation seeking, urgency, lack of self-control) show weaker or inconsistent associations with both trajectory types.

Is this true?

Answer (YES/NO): NO